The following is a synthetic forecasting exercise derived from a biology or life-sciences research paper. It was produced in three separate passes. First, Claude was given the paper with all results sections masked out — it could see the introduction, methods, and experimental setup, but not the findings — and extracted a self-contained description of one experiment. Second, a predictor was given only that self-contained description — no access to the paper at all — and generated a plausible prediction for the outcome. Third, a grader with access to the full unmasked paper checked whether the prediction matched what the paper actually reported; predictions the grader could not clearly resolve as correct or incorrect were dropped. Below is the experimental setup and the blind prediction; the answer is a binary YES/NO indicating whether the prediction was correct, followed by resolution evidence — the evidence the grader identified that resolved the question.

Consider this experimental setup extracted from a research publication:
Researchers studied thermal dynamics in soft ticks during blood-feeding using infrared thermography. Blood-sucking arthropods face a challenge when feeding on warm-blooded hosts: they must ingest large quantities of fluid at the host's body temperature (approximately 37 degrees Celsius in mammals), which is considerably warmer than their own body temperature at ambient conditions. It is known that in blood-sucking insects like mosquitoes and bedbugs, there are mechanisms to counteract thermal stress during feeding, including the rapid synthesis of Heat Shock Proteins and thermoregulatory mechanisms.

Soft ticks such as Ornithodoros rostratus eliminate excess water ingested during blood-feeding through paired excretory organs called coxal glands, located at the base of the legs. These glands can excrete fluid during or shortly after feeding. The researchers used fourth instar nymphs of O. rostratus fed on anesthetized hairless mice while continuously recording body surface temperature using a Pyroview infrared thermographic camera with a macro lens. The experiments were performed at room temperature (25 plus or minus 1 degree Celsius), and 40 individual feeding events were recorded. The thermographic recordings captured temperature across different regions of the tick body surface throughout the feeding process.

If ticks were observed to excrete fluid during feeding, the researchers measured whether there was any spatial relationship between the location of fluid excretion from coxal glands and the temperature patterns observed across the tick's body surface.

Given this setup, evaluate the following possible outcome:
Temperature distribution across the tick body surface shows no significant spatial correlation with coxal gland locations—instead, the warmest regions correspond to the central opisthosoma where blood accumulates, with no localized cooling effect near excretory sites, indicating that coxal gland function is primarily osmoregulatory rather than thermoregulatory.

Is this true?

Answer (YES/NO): NO